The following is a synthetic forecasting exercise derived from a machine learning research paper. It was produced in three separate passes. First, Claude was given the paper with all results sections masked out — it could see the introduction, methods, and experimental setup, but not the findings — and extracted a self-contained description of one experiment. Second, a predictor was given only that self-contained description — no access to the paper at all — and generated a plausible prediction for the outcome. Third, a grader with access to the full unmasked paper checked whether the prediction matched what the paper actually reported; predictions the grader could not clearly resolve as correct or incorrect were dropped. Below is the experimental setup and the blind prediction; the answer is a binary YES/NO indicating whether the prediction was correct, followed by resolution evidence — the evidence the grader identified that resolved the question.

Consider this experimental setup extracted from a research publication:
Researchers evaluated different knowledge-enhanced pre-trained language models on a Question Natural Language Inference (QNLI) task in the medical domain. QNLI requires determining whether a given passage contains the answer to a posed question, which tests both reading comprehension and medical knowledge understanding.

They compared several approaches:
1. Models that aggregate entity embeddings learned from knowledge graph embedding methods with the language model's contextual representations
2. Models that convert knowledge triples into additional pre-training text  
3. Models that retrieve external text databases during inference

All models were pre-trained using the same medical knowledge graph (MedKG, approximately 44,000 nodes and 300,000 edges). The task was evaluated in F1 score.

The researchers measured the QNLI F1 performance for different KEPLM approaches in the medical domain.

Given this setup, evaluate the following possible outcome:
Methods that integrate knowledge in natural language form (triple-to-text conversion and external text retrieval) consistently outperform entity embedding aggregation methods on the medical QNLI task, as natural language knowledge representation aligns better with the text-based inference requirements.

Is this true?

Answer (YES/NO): NO